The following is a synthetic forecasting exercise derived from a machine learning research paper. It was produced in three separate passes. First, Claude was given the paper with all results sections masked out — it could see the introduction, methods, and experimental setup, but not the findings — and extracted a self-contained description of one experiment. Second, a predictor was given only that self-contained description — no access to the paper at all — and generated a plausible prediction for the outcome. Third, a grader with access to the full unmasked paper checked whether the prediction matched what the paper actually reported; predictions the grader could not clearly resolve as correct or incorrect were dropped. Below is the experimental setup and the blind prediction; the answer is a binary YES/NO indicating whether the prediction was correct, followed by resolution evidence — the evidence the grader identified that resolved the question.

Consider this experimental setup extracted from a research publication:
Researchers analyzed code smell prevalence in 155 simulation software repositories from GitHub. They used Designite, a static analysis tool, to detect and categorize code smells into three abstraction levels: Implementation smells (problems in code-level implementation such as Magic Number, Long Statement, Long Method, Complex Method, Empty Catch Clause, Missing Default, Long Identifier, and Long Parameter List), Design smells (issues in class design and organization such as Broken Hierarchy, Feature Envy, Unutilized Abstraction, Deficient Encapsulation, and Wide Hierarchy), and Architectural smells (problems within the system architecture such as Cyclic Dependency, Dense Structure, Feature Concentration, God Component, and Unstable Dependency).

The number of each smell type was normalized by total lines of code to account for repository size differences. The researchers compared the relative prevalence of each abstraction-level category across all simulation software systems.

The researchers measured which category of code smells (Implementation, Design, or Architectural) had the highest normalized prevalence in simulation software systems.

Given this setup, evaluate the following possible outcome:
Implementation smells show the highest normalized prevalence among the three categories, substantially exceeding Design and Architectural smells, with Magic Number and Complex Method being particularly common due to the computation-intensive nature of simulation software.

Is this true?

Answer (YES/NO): NO